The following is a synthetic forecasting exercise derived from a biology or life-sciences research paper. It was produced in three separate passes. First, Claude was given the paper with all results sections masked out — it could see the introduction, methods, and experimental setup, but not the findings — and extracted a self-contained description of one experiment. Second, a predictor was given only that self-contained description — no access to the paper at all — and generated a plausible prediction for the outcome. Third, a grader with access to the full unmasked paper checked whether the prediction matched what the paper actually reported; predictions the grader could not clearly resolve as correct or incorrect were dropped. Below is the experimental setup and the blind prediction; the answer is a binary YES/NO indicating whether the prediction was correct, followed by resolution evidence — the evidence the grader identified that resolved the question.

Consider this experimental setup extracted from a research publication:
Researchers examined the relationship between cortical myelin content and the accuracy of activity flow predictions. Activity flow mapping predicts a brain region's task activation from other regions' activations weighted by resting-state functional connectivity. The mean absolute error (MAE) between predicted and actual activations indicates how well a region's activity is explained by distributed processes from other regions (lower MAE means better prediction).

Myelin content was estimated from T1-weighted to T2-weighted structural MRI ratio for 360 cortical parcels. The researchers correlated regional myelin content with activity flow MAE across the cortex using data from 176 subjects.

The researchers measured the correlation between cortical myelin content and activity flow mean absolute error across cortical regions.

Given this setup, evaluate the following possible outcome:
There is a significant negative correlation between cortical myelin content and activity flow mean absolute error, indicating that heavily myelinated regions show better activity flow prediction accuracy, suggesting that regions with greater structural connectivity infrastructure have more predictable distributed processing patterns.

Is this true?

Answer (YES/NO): NO